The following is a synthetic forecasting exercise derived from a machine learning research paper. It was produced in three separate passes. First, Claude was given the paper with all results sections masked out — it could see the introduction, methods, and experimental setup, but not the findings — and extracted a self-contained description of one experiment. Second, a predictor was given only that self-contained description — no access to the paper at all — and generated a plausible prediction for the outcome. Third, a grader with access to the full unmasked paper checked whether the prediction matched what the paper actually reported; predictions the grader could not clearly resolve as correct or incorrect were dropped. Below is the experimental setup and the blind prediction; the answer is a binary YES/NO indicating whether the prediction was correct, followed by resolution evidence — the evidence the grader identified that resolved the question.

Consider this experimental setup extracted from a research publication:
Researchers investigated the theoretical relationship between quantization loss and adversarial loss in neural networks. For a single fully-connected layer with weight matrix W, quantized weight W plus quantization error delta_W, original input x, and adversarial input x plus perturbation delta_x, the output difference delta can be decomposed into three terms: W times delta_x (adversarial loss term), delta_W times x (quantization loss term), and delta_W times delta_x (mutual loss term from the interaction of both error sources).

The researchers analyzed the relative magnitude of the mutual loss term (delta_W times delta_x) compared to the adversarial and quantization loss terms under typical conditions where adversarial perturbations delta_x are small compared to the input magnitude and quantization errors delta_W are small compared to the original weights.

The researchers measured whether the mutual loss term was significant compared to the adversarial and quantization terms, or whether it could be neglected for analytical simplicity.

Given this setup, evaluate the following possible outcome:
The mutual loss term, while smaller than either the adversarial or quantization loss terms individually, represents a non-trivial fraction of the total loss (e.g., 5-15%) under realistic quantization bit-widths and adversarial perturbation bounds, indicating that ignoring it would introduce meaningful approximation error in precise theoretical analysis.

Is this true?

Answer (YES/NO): NO